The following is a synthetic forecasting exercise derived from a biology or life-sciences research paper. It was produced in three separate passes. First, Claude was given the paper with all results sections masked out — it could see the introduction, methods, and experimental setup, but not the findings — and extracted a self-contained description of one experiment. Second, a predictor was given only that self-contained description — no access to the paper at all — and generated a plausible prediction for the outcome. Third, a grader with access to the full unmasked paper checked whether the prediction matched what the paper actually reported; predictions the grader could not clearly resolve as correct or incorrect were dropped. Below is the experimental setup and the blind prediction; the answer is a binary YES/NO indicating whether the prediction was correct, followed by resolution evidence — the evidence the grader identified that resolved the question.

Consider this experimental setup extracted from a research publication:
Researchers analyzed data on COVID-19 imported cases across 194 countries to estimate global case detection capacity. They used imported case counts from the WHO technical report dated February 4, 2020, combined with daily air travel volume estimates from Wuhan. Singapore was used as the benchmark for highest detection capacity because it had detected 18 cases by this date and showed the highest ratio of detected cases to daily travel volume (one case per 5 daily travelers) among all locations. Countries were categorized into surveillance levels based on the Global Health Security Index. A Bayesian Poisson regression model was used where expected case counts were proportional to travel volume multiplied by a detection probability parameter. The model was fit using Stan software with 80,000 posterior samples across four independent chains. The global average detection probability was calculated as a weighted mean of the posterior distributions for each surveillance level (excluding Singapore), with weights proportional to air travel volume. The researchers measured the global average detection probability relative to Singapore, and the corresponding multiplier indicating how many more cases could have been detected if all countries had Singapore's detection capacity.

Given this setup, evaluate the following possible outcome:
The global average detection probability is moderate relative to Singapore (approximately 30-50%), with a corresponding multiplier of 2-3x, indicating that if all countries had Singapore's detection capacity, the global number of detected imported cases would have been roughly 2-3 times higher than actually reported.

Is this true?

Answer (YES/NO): YES